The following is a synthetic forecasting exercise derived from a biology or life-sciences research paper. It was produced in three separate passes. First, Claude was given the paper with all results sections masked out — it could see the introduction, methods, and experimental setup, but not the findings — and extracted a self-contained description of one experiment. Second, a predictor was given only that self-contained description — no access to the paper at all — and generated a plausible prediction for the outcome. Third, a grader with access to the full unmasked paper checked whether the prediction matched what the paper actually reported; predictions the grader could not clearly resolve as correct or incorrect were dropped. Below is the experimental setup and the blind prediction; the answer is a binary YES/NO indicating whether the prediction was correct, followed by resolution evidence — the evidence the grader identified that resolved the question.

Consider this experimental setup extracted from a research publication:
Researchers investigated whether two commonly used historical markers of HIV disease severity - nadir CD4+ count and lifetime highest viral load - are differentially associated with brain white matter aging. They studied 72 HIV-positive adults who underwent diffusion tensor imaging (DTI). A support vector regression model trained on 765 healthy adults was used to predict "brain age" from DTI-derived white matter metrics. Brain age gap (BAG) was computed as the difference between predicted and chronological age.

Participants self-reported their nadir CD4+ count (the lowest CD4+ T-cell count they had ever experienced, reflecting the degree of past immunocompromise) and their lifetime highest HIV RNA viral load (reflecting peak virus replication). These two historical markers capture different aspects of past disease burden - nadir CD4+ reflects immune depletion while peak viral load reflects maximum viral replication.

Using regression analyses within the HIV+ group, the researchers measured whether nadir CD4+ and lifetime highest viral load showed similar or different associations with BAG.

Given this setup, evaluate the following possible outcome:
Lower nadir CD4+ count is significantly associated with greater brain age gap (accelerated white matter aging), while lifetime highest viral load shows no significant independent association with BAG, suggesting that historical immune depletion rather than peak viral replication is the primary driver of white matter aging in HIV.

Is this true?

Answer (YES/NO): NO